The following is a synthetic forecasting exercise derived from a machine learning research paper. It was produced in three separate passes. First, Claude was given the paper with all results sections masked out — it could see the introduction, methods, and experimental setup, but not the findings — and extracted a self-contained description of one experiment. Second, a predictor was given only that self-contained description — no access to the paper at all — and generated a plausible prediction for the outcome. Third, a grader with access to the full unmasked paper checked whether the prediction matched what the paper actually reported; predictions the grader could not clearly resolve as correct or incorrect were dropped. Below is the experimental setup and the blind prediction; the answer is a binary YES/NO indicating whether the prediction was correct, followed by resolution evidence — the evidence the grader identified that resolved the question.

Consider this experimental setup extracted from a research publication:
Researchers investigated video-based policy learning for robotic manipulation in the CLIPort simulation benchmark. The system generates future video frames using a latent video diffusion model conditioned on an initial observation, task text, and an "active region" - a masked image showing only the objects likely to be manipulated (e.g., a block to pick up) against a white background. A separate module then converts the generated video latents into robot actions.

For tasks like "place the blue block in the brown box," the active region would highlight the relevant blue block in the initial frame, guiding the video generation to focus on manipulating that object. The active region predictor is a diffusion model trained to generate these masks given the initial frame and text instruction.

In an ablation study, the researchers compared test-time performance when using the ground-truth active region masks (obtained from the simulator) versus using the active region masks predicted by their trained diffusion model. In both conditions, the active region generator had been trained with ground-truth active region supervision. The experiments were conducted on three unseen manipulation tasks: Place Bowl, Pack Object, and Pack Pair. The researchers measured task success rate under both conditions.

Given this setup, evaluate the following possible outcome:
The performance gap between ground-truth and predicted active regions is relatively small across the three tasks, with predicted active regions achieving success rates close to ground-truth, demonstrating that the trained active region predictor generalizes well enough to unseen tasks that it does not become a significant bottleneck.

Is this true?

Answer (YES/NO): NO